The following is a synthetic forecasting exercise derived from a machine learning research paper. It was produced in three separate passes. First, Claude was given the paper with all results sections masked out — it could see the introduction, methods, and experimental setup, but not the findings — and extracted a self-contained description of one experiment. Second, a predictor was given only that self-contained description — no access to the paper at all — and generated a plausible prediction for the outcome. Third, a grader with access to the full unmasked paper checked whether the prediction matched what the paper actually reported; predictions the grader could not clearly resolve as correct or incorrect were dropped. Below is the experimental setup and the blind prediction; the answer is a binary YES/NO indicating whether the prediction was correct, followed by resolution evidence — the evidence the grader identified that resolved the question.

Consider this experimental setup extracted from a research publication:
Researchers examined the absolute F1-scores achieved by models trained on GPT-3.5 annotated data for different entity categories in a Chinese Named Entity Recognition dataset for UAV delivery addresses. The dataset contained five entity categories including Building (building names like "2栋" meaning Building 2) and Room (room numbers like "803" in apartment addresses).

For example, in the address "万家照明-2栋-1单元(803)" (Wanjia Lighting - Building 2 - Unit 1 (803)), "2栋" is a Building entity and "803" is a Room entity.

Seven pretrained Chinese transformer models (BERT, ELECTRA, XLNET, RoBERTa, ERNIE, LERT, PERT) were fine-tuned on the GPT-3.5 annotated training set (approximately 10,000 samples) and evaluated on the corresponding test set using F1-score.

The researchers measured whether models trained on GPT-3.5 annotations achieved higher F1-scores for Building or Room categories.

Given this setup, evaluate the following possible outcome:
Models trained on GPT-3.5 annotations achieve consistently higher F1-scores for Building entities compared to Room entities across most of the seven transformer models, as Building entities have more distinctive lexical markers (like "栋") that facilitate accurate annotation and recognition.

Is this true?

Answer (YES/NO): YES